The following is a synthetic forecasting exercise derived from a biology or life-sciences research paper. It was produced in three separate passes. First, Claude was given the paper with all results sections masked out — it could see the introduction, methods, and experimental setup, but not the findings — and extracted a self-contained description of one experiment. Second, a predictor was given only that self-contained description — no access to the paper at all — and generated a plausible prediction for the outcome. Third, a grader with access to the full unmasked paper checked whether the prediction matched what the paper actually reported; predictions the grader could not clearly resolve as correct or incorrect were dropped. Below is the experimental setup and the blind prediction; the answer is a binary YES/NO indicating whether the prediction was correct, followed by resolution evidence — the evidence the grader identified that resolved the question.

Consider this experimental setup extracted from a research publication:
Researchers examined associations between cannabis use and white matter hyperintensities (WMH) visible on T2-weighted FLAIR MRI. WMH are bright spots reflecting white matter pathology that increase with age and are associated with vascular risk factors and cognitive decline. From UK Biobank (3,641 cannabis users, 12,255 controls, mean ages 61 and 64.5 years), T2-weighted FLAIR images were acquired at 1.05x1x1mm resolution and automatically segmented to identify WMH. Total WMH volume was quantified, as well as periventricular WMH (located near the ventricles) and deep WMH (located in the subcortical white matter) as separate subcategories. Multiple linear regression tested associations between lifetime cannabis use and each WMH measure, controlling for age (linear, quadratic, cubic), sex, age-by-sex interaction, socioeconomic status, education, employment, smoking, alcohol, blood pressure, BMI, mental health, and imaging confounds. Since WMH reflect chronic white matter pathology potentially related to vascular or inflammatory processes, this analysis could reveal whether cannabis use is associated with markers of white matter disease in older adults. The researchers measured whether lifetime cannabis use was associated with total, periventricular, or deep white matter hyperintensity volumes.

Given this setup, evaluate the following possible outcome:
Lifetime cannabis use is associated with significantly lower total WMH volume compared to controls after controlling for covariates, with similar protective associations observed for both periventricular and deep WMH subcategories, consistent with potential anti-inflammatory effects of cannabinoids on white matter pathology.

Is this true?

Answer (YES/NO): NO